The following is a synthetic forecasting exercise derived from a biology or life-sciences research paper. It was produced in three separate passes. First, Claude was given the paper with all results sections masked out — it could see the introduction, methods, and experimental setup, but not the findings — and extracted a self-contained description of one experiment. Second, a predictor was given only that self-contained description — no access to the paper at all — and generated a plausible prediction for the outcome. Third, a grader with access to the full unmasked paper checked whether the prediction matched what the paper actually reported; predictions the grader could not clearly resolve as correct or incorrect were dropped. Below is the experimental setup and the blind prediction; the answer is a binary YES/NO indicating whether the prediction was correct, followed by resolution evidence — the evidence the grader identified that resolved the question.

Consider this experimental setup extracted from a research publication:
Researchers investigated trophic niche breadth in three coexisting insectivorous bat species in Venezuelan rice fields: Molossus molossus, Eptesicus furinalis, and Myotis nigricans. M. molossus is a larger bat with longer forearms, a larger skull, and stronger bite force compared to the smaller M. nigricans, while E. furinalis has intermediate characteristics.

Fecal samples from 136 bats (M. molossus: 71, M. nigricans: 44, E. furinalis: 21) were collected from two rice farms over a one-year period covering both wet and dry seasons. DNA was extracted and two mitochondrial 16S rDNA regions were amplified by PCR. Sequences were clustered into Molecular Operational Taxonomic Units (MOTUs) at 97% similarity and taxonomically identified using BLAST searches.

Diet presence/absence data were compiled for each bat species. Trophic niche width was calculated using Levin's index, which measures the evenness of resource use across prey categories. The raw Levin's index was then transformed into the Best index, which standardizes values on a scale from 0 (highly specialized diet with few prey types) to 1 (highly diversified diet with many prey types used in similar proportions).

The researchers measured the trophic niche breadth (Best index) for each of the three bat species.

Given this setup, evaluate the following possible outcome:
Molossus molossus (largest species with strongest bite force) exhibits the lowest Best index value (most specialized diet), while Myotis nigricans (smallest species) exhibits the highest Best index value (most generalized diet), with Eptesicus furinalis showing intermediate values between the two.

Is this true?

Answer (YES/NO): NO